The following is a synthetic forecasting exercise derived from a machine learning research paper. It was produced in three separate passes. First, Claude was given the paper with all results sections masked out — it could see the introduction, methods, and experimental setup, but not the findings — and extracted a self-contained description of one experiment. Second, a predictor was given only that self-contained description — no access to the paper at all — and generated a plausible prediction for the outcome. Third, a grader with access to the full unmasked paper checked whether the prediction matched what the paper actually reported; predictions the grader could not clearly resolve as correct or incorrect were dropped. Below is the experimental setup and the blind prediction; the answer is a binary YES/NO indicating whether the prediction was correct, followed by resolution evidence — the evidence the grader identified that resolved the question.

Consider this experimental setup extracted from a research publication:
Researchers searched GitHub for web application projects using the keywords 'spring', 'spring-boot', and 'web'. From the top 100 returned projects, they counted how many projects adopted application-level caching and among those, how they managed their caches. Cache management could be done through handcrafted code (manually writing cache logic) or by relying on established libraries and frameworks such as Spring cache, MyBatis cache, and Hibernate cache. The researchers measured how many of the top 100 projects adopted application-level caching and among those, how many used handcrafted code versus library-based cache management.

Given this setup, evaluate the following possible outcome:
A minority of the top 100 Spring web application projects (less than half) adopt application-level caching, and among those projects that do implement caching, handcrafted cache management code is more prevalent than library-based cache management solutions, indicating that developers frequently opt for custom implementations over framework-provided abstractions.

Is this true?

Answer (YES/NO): NO